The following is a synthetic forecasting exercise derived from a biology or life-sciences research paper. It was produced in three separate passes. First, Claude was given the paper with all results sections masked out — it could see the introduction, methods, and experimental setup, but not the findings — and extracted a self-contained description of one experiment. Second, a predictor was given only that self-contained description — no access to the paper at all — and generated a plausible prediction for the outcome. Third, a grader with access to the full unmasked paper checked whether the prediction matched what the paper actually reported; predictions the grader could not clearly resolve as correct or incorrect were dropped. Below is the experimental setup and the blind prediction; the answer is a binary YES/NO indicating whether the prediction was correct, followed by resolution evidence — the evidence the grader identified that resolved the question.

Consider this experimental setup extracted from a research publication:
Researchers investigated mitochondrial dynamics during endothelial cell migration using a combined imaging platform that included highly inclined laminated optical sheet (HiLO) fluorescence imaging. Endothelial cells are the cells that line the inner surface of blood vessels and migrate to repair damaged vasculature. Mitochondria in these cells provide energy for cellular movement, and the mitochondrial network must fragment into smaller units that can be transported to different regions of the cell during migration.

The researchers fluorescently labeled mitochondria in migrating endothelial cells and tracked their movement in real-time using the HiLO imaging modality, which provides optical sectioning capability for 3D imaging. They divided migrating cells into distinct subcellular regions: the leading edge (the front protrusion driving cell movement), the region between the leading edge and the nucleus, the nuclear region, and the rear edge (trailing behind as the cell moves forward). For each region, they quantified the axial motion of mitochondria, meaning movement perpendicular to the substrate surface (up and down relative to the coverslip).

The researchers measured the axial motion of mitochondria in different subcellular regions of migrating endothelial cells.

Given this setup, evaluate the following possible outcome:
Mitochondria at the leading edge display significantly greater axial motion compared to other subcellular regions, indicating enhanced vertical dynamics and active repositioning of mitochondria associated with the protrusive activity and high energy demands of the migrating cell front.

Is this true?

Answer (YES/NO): NO